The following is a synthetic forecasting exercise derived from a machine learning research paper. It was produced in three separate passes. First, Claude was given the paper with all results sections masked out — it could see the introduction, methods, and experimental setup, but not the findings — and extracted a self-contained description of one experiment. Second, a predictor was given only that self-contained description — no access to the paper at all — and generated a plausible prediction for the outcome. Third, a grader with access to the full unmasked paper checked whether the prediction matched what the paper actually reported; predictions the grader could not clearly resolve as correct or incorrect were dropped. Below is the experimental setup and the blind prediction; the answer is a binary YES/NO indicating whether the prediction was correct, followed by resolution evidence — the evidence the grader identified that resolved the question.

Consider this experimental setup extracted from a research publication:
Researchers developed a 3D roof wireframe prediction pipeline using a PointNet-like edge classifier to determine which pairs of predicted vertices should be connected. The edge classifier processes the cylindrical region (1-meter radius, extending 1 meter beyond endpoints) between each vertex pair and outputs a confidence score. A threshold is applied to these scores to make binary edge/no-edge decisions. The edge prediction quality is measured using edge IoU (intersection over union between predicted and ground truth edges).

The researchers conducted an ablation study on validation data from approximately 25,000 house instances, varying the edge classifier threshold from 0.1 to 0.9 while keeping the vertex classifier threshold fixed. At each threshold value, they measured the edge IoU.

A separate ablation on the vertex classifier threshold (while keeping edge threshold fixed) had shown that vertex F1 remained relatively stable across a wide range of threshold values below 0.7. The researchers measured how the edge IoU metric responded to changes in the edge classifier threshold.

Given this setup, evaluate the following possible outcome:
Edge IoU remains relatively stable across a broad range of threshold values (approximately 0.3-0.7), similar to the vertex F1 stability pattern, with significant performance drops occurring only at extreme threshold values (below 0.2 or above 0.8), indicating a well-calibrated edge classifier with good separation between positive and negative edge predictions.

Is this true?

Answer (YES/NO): NO